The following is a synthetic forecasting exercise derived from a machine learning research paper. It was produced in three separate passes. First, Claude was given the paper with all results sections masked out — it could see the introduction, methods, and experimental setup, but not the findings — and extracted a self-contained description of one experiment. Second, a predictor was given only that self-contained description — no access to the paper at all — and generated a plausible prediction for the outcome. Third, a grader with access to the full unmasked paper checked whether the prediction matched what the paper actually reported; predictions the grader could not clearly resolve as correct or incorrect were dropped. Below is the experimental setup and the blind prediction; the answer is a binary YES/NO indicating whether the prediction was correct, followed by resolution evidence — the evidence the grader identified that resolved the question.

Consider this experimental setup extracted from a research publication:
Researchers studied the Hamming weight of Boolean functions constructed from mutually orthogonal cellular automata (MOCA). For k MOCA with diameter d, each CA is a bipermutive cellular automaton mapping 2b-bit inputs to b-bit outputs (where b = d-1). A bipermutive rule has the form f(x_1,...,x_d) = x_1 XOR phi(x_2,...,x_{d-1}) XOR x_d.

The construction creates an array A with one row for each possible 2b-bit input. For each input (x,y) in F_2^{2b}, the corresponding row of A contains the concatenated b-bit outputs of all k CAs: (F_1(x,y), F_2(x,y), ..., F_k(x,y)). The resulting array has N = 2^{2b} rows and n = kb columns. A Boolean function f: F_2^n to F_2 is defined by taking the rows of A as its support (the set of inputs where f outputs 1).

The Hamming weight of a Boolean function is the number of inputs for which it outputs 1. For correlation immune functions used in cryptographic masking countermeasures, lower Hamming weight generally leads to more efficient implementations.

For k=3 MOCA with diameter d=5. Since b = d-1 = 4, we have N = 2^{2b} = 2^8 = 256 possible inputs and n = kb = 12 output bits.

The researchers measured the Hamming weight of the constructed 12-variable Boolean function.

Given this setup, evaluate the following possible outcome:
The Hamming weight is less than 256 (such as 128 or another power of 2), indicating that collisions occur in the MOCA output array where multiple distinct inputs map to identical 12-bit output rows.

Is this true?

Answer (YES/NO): NO